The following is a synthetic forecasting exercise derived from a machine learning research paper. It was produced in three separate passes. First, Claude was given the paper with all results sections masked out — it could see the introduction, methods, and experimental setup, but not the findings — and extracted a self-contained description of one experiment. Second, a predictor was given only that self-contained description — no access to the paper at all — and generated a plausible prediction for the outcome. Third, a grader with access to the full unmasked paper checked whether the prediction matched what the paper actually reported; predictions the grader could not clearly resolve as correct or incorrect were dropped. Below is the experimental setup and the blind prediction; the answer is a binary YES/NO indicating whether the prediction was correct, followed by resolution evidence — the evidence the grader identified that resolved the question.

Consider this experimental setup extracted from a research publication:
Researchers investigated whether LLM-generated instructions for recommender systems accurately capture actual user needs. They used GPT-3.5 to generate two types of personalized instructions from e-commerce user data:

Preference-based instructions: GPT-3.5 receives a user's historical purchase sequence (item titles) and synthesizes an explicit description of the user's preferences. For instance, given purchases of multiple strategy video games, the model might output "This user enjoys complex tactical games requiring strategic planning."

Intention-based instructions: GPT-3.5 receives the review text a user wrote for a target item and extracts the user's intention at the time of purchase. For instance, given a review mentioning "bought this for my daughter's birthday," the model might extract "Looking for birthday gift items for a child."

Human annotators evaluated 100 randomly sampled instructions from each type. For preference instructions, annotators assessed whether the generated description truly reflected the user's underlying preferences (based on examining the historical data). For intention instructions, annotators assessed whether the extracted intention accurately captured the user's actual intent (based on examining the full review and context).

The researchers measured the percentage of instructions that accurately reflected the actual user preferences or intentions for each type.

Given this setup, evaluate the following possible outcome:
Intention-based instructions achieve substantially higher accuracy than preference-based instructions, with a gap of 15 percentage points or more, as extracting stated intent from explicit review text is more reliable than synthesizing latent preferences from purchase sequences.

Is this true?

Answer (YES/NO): NO